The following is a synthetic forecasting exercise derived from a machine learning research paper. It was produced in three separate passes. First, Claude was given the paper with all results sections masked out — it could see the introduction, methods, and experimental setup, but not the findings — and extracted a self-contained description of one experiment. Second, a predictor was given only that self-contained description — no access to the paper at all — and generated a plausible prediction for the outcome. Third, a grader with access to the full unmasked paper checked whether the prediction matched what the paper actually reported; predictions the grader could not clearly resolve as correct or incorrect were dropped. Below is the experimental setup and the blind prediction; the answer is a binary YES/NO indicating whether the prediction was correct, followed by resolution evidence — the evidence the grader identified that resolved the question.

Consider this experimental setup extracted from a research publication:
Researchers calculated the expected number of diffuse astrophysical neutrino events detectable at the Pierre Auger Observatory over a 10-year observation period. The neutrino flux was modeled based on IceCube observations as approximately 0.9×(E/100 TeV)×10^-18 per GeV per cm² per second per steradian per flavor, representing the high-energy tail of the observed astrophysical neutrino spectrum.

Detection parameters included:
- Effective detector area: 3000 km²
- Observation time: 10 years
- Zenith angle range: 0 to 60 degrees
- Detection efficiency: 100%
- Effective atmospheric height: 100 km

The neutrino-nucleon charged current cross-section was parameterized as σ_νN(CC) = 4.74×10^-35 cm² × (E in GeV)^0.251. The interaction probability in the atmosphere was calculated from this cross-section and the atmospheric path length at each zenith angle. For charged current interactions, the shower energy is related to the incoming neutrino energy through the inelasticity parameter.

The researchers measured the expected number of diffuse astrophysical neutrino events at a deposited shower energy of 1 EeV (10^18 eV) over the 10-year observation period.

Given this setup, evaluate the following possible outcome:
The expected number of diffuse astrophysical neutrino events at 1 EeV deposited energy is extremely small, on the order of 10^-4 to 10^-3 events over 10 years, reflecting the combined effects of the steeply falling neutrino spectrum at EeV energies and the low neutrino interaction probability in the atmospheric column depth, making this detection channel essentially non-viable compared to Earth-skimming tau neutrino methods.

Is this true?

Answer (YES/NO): NO